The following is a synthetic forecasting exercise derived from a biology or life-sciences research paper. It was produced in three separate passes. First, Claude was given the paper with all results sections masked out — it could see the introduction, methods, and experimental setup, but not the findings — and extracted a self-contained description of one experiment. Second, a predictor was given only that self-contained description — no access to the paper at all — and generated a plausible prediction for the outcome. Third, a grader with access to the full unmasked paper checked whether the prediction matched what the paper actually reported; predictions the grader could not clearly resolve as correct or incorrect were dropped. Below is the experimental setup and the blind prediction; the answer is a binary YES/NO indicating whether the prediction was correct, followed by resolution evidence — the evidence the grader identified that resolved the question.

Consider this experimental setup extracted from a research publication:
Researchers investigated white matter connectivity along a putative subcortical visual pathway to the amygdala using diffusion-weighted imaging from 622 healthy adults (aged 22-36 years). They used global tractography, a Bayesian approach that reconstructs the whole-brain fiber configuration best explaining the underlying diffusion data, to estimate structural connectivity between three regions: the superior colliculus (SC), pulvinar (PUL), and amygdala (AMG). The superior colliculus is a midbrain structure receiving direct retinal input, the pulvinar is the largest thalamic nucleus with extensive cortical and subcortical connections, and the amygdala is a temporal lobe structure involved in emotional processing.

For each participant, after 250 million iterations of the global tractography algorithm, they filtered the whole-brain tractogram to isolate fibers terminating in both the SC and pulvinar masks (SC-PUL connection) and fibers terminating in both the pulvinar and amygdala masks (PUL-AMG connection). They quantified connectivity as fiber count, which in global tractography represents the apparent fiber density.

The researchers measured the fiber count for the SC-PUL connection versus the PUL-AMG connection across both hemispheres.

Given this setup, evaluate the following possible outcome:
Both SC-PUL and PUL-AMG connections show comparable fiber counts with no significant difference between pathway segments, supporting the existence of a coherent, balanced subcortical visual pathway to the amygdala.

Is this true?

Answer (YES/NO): NO